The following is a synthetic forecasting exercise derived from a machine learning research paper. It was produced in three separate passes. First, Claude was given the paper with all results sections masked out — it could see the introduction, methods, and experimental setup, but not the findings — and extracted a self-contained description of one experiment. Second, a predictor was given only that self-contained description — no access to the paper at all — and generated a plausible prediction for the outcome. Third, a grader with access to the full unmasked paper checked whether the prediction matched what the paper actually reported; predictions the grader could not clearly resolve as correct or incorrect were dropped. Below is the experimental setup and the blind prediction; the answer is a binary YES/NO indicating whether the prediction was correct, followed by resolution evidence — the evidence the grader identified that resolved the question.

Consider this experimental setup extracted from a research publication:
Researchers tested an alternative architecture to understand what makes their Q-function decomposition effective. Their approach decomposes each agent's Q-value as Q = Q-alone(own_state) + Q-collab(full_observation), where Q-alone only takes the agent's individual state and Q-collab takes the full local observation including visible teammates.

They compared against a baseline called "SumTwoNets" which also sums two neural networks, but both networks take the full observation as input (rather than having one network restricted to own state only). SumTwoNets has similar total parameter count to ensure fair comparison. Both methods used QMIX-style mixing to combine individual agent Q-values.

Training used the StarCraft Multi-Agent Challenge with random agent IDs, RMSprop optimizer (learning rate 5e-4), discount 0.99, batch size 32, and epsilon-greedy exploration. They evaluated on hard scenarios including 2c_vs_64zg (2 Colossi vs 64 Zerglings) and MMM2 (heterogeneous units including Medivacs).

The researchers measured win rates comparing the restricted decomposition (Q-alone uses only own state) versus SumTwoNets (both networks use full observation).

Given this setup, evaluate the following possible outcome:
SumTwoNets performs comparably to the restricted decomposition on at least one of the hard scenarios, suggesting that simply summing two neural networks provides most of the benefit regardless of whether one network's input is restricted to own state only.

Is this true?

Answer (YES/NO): NO